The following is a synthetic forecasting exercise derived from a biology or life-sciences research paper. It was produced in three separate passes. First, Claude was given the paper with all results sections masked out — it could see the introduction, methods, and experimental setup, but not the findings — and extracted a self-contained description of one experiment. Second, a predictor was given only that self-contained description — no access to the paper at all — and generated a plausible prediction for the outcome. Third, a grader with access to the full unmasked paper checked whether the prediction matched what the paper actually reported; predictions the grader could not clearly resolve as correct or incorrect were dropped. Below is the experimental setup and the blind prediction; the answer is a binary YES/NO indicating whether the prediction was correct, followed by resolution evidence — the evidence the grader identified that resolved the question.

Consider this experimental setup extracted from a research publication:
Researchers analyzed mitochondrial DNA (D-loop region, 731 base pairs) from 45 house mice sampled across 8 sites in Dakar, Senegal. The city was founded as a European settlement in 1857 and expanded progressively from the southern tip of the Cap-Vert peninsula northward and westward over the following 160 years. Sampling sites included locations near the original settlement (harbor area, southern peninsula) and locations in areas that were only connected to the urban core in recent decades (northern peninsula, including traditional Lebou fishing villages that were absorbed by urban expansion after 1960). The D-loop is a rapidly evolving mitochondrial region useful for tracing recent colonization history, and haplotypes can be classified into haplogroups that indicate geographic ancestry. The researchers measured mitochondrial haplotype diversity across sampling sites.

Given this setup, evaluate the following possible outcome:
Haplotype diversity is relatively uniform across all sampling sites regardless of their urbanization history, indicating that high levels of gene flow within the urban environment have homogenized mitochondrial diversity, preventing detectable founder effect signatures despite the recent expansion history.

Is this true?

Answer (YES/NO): NO